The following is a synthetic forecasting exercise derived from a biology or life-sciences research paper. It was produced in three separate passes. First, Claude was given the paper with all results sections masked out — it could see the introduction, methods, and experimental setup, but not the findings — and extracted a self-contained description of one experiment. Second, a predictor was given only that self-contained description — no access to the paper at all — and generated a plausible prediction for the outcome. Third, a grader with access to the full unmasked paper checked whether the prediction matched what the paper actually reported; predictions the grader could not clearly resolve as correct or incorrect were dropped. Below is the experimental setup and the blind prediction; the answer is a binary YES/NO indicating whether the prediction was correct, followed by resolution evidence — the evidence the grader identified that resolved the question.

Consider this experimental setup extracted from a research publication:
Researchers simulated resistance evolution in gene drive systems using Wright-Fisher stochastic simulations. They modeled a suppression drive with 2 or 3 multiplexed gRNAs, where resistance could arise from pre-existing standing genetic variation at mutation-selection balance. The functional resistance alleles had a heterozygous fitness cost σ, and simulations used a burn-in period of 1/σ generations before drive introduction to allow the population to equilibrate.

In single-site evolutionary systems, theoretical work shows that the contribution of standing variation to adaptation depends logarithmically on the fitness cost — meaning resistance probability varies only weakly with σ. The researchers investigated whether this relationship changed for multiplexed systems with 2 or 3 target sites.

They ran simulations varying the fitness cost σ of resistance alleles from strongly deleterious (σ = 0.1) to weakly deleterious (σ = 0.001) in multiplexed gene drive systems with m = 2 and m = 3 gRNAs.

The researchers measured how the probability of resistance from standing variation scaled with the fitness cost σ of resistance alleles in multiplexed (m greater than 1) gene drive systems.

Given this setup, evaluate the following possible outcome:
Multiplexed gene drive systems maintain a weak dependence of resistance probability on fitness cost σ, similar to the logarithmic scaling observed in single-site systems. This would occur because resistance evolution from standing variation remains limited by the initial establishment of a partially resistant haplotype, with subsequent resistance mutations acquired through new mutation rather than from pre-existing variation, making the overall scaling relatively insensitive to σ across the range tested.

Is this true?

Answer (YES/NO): NO